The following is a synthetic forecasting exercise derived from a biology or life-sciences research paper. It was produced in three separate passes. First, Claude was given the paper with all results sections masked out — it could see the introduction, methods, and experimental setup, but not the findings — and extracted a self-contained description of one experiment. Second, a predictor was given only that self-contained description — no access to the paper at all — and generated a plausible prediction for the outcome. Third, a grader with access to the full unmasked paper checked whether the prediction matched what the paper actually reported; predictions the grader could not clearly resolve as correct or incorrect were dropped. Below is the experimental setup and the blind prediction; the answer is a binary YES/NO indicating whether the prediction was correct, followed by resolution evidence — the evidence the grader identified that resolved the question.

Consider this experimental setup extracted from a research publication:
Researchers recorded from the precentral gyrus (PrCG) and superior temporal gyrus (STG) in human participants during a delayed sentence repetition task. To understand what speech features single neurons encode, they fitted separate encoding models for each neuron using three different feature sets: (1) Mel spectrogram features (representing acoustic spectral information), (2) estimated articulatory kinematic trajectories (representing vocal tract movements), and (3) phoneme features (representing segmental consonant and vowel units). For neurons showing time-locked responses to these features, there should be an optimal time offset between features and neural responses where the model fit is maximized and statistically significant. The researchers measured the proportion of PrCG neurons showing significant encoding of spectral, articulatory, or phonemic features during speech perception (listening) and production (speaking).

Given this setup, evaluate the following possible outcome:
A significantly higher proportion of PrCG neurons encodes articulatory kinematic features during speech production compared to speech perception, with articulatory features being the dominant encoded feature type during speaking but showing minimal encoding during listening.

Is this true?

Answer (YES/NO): NO